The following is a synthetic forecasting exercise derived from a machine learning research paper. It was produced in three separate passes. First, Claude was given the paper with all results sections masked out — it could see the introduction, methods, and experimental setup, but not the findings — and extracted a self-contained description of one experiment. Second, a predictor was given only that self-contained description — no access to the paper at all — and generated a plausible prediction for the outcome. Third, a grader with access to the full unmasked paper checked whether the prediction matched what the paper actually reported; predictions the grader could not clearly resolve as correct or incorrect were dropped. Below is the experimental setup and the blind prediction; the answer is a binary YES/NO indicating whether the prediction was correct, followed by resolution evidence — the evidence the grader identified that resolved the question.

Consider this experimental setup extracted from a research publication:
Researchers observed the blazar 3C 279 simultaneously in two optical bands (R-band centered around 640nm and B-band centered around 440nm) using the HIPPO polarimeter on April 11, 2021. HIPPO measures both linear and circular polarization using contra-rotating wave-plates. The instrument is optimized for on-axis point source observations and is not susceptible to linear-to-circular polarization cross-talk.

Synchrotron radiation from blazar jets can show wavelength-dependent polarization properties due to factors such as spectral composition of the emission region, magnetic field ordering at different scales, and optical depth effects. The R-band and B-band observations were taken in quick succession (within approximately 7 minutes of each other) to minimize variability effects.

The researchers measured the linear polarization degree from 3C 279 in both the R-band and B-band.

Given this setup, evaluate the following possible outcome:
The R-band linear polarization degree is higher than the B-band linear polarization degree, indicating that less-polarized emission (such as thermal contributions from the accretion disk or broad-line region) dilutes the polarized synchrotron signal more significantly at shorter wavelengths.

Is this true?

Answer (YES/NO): NO